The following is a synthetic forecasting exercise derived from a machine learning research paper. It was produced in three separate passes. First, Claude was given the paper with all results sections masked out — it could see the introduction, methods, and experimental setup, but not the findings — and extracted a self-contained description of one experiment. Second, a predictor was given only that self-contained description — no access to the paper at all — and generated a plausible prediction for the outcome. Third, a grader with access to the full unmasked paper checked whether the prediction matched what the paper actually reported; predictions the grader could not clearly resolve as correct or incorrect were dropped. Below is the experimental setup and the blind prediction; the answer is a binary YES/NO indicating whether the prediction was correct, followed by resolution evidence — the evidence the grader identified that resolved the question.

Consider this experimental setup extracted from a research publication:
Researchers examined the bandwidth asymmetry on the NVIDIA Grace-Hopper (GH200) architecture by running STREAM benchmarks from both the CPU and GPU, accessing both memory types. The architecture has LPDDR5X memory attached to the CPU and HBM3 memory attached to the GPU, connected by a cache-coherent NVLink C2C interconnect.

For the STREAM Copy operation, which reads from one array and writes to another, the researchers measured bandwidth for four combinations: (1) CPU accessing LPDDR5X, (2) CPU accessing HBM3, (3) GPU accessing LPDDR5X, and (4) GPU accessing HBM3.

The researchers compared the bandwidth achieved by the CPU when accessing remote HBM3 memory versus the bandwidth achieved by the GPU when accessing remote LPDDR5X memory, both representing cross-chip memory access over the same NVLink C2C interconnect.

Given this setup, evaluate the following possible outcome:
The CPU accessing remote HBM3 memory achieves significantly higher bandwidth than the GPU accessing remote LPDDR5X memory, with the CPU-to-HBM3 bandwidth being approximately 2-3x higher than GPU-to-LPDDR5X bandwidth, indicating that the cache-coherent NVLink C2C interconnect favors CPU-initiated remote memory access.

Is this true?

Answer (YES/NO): NO